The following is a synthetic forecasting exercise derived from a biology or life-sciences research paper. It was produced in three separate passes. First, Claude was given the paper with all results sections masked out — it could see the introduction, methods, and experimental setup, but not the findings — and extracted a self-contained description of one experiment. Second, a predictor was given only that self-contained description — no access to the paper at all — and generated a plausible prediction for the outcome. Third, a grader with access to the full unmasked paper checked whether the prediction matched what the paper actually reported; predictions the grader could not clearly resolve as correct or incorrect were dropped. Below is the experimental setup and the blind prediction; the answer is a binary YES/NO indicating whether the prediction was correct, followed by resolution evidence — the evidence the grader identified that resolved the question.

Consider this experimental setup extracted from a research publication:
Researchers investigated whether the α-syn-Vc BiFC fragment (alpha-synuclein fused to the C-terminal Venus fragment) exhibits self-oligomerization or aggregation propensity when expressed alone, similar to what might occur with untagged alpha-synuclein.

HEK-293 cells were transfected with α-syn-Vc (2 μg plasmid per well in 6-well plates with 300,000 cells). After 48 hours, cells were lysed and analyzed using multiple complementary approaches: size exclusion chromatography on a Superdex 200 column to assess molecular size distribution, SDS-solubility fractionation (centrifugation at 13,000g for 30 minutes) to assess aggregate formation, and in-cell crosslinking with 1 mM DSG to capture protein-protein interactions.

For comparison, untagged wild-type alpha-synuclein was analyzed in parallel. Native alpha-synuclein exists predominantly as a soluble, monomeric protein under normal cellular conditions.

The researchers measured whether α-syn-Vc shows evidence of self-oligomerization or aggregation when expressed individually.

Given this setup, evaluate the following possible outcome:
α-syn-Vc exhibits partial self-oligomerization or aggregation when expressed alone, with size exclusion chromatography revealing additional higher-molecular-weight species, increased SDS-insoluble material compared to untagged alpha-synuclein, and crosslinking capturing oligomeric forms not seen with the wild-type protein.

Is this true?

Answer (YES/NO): NO